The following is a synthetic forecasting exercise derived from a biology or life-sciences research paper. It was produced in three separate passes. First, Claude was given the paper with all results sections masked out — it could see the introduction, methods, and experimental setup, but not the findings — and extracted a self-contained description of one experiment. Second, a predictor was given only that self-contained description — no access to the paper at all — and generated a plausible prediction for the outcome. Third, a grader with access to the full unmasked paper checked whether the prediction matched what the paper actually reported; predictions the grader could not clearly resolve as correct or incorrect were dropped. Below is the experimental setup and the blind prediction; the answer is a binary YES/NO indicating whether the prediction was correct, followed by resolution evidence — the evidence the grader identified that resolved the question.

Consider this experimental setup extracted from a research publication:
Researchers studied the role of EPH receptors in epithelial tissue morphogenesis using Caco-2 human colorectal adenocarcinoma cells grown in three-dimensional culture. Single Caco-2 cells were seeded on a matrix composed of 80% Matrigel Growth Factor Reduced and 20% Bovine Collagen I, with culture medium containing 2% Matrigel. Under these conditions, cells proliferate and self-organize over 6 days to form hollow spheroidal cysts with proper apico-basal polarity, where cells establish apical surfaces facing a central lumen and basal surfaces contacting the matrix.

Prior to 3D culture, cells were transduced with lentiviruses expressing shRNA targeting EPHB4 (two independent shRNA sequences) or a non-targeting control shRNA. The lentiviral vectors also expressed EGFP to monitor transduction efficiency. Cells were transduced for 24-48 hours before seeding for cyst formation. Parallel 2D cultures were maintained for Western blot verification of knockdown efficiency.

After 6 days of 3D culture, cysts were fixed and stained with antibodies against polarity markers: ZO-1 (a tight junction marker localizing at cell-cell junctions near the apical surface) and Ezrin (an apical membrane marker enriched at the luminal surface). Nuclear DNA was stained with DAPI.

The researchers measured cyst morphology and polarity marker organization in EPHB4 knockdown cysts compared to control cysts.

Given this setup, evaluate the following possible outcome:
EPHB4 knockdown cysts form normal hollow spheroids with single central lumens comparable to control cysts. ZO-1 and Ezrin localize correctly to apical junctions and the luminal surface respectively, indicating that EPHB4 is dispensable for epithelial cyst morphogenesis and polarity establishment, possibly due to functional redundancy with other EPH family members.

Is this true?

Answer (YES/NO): NO